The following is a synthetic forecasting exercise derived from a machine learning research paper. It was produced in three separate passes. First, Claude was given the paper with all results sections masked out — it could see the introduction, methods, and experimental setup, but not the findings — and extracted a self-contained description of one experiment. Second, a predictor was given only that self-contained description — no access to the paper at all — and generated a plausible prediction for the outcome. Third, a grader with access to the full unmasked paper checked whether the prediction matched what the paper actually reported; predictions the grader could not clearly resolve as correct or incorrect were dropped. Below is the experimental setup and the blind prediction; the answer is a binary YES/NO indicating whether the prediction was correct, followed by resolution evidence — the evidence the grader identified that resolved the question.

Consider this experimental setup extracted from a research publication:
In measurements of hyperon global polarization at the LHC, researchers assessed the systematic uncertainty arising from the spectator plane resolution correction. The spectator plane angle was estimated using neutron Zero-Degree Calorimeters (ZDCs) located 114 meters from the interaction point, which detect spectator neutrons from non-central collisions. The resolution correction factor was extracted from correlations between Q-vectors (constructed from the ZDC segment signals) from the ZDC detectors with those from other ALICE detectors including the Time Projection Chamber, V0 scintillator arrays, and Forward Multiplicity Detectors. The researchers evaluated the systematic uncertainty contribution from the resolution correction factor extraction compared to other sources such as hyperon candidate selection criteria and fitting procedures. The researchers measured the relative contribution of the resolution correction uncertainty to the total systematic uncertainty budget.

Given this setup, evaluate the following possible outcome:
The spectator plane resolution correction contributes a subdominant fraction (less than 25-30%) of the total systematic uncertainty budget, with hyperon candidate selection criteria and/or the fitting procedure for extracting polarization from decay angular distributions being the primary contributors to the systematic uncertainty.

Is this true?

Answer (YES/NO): YES